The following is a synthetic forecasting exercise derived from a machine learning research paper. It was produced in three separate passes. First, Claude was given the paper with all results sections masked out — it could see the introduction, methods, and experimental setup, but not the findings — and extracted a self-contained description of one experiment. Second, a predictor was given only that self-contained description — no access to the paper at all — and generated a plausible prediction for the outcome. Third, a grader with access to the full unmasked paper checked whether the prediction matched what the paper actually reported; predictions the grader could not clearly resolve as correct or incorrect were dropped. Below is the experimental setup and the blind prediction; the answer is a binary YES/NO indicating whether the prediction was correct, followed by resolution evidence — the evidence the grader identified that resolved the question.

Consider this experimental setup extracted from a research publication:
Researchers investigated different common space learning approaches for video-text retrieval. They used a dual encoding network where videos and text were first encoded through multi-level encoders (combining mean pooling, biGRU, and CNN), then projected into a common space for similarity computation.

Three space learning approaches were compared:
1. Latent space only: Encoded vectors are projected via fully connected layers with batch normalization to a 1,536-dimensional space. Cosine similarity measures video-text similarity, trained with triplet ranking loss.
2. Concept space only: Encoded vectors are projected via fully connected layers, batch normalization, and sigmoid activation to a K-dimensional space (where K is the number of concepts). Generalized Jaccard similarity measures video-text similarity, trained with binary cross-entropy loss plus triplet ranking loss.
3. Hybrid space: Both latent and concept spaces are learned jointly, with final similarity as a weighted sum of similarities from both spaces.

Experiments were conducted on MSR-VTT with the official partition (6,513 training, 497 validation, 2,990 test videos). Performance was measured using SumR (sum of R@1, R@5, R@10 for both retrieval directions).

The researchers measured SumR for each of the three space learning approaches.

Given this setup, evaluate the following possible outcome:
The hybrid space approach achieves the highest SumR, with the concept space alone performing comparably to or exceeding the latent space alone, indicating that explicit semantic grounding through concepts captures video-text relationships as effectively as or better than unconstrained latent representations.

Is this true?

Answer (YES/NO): NO